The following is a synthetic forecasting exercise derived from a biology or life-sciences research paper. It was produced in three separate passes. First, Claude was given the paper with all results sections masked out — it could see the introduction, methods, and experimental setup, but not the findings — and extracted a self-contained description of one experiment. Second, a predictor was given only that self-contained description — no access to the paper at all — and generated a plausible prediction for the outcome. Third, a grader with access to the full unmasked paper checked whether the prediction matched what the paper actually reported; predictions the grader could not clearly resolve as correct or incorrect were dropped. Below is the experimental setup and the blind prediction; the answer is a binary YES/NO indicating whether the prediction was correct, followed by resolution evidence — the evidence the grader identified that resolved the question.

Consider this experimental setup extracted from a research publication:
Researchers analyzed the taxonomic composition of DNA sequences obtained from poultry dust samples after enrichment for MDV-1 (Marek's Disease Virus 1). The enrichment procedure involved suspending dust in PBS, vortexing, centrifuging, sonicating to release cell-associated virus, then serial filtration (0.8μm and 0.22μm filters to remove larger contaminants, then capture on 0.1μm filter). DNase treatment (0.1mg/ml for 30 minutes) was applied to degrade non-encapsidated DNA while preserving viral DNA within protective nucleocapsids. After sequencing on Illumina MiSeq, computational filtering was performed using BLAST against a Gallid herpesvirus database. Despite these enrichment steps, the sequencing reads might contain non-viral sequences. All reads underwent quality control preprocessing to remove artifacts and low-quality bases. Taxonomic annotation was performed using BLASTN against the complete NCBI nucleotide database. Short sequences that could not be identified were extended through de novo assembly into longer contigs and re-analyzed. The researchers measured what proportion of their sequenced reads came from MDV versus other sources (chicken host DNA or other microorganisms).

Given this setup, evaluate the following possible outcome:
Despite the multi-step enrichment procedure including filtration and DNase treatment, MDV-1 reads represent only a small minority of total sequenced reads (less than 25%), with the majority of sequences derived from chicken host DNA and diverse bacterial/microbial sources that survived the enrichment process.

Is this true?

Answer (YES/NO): YES